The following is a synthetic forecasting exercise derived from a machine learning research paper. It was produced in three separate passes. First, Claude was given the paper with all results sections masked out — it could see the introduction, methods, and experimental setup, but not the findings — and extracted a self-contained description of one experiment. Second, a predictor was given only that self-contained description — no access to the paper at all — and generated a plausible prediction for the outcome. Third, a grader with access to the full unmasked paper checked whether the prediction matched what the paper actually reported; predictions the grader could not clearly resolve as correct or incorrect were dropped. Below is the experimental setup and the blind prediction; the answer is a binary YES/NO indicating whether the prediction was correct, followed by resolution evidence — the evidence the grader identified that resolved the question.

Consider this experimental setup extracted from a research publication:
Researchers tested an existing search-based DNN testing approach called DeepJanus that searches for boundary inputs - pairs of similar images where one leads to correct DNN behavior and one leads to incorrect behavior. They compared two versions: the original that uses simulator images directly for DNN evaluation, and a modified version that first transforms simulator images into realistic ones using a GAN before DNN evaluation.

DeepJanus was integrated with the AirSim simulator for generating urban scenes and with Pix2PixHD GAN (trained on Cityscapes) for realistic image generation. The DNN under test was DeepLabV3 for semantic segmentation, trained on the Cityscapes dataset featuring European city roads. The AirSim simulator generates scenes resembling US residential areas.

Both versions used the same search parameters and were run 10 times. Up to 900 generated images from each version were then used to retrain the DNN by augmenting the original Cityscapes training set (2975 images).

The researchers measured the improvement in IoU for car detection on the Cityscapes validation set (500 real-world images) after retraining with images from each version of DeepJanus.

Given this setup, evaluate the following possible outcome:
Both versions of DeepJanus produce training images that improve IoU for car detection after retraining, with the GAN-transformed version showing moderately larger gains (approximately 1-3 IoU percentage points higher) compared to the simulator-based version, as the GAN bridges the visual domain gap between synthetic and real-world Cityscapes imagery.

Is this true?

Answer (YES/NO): NO